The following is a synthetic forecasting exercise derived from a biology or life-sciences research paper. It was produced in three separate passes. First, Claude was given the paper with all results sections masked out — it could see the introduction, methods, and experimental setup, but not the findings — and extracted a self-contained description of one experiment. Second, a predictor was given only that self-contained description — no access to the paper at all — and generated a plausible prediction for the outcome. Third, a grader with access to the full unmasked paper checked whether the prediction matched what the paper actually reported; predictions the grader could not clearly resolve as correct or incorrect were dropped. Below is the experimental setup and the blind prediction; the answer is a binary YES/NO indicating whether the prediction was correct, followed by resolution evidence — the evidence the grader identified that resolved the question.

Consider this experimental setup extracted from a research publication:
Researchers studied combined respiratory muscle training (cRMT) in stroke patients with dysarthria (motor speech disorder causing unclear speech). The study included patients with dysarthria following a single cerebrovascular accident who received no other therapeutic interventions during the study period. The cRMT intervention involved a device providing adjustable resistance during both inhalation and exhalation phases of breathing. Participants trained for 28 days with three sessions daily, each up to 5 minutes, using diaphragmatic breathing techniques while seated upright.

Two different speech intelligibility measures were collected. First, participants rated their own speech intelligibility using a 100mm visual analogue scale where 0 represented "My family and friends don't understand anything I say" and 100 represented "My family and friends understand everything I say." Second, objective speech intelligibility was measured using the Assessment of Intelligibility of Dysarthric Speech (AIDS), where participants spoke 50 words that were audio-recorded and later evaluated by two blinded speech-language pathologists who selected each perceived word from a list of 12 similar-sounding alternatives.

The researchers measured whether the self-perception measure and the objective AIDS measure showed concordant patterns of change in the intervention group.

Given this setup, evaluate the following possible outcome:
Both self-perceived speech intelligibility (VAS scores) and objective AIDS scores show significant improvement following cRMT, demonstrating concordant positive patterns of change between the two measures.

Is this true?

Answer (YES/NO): YES